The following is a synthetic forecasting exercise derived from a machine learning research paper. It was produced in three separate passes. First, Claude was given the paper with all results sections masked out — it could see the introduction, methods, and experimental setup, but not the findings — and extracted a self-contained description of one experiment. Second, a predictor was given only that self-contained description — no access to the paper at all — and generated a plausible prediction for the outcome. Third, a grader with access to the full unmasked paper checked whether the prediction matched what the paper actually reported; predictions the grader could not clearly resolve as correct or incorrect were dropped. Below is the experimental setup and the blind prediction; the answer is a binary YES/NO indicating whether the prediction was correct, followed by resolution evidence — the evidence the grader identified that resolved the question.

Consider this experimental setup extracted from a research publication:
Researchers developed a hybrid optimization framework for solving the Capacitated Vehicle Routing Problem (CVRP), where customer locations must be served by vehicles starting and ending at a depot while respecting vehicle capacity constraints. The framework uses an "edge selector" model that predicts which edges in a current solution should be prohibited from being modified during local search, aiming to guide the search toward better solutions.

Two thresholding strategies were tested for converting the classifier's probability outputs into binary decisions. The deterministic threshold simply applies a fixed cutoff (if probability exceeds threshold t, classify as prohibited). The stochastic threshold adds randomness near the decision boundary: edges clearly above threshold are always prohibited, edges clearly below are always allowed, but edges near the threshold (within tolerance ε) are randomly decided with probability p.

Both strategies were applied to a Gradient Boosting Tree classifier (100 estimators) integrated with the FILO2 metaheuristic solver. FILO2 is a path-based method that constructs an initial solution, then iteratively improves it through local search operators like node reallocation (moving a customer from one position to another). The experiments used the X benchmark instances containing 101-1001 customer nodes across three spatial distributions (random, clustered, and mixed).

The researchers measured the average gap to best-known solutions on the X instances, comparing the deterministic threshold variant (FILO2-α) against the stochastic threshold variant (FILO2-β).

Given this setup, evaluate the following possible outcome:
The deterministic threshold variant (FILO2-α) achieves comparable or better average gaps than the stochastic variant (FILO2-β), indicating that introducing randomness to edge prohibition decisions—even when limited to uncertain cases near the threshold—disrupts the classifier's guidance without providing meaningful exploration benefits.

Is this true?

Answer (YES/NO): YES